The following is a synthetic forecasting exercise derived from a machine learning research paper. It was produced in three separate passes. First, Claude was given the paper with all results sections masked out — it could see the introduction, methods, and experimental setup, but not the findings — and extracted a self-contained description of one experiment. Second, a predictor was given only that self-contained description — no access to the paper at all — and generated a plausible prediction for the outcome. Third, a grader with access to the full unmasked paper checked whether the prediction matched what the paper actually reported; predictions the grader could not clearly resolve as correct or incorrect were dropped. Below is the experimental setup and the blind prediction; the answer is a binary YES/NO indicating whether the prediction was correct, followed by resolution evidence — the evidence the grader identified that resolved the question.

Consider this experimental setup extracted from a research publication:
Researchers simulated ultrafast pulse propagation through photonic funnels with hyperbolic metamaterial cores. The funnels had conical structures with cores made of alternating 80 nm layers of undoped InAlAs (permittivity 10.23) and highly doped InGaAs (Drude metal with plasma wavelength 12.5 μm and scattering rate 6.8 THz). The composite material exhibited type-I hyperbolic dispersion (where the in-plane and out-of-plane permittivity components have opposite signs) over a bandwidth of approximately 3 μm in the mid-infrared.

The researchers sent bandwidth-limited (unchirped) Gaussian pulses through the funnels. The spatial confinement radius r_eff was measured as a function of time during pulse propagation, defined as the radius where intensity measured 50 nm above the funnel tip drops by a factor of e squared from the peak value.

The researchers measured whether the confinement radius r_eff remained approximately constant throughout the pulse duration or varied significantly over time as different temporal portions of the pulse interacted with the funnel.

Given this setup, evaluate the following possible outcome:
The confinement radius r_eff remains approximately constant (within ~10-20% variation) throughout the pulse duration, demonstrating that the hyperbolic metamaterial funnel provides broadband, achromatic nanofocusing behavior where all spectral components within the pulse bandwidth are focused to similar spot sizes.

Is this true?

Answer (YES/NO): NO